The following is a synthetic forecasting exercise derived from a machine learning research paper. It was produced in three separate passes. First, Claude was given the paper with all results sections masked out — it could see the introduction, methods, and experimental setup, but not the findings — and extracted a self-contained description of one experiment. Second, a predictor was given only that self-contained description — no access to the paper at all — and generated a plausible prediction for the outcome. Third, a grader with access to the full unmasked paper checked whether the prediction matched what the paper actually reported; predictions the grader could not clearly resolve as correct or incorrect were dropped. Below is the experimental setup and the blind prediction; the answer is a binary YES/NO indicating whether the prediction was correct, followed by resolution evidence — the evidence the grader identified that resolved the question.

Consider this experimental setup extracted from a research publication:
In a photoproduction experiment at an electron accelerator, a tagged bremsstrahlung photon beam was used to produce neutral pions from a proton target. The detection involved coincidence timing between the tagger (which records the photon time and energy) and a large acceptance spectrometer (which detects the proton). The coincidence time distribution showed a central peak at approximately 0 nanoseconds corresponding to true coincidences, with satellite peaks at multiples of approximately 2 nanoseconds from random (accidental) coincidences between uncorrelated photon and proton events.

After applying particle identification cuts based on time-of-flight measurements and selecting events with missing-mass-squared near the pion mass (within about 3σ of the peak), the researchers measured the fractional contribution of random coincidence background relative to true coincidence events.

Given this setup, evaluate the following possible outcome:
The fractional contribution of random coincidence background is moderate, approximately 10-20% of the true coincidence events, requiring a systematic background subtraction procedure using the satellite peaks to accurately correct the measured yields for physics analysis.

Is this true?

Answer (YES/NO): NO